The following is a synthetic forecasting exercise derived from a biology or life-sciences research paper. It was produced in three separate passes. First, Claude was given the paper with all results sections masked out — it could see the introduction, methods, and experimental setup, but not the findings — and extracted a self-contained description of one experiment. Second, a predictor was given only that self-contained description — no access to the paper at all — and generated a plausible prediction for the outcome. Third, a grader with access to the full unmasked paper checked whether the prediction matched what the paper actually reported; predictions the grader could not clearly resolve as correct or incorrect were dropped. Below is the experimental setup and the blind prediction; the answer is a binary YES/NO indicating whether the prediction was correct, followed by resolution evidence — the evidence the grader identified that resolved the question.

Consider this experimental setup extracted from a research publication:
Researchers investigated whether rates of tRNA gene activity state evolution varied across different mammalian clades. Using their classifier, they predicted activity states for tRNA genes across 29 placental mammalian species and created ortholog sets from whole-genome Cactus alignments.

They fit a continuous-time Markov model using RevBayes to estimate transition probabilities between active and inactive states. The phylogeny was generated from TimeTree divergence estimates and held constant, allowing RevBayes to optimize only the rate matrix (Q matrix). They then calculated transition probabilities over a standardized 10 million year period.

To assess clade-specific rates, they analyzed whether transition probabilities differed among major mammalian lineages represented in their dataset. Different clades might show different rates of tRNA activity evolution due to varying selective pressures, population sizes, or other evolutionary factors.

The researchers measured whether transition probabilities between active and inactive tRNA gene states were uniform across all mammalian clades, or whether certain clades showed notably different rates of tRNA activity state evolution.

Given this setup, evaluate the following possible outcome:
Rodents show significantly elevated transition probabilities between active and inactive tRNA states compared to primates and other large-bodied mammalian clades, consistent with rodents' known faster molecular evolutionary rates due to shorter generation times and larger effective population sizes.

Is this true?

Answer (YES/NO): NO